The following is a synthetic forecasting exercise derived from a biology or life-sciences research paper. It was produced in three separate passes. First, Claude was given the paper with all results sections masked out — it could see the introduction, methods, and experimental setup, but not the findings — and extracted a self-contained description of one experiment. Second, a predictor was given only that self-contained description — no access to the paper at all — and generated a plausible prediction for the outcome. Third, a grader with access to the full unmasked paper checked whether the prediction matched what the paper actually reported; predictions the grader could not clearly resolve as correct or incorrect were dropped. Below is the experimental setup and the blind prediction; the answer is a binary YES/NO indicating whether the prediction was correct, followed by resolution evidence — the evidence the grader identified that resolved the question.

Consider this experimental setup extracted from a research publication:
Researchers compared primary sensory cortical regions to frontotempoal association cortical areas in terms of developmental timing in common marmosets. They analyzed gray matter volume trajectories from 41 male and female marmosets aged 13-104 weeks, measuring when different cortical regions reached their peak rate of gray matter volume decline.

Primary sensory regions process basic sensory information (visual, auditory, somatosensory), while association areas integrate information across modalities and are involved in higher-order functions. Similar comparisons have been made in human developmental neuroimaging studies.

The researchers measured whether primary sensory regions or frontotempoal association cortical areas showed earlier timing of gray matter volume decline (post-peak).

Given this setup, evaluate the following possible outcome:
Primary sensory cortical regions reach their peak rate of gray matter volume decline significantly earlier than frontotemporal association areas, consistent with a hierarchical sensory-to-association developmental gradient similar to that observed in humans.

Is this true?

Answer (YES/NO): YES